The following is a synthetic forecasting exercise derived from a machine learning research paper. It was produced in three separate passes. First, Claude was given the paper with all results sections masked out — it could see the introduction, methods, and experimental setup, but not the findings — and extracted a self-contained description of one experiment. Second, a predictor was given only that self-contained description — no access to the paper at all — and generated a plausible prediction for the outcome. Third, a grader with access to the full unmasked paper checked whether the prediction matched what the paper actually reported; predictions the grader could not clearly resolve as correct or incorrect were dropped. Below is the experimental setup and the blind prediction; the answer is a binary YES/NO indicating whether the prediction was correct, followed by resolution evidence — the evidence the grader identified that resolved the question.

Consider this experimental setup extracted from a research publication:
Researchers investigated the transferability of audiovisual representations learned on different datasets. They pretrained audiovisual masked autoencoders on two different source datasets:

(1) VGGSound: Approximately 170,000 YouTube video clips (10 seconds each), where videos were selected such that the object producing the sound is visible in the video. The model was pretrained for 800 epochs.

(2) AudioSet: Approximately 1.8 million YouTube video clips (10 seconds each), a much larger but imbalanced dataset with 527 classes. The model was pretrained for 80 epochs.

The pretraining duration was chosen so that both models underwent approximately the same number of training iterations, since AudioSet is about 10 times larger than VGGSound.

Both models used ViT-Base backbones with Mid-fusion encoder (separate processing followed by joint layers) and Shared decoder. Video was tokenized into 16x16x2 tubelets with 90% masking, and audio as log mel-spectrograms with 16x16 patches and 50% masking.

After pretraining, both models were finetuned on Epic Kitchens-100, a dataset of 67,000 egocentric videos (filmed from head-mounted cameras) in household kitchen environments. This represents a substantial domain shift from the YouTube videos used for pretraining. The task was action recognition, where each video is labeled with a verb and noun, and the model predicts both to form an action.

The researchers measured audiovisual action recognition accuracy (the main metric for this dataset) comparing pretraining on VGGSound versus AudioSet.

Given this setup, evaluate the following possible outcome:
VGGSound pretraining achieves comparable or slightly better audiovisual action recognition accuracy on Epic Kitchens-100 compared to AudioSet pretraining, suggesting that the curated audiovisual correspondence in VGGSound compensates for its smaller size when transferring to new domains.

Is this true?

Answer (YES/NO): NO